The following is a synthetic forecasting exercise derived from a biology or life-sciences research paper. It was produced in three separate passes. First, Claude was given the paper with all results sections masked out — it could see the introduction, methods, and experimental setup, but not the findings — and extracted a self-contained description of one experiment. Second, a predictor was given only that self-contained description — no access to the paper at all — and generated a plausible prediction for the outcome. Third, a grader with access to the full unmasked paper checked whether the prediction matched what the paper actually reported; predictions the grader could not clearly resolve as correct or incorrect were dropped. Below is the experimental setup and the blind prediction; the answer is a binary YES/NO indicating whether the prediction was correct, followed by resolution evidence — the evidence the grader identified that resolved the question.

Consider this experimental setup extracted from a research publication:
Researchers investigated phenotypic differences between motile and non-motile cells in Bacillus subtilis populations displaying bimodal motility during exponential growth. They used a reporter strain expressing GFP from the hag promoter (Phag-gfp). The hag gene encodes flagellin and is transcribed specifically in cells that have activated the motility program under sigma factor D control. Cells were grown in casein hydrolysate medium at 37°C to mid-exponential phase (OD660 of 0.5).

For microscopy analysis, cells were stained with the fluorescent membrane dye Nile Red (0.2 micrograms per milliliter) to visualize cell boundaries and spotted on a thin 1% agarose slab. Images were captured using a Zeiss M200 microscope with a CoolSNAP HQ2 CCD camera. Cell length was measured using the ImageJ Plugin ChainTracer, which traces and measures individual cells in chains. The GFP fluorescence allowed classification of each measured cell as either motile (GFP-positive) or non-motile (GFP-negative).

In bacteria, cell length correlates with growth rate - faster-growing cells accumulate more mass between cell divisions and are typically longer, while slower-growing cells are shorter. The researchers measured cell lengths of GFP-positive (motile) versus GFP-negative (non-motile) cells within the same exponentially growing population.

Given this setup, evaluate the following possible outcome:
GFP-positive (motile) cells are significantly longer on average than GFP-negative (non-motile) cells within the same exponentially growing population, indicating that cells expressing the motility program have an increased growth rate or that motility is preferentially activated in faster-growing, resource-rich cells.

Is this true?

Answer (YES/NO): NO